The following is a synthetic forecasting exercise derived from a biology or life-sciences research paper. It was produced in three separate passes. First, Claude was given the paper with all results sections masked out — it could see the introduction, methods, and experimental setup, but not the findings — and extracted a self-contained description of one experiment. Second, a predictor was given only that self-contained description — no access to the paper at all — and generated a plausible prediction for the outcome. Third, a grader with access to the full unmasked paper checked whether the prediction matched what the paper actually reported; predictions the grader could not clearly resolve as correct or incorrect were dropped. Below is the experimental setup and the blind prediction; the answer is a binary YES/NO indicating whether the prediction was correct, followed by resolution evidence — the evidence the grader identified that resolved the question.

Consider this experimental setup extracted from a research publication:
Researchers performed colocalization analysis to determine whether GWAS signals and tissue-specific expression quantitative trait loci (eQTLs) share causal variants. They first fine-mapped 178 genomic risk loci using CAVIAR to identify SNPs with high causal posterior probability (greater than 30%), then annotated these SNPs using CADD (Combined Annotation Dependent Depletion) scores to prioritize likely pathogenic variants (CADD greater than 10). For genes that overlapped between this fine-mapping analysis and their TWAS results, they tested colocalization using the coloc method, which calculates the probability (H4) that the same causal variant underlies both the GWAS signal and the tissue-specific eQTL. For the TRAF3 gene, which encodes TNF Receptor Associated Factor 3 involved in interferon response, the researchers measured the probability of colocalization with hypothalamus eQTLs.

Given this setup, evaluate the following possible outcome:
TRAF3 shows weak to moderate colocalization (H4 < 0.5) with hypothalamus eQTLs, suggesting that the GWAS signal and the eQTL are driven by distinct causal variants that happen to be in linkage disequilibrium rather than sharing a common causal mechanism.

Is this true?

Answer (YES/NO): NO